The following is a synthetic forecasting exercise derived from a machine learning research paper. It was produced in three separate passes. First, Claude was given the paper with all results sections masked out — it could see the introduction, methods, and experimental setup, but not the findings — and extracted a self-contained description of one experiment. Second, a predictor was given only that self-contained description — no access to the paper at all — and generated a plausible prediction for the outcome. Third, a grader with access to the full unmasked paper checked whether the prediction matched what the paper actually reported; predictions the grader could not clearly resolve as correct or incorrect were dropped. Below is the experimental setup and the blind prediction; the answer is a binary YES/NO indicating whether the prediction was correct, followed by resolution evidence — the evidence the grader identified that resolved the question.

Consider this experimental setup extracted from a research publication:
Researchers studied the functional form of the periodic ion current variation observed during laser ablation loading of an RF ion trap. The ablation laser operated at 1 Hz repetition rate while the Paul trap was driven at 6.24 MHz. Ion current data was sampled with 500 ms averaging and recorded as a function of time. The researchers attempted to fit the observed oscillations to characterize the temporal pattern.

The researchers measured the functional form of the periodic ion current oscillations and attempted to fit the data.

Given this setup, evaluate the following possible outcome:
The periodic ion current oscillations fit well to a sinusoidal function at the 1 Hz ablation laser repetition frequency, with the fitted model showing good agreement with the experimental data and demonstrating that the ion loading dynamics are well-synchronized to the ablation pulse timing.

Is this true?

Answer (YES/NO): NO